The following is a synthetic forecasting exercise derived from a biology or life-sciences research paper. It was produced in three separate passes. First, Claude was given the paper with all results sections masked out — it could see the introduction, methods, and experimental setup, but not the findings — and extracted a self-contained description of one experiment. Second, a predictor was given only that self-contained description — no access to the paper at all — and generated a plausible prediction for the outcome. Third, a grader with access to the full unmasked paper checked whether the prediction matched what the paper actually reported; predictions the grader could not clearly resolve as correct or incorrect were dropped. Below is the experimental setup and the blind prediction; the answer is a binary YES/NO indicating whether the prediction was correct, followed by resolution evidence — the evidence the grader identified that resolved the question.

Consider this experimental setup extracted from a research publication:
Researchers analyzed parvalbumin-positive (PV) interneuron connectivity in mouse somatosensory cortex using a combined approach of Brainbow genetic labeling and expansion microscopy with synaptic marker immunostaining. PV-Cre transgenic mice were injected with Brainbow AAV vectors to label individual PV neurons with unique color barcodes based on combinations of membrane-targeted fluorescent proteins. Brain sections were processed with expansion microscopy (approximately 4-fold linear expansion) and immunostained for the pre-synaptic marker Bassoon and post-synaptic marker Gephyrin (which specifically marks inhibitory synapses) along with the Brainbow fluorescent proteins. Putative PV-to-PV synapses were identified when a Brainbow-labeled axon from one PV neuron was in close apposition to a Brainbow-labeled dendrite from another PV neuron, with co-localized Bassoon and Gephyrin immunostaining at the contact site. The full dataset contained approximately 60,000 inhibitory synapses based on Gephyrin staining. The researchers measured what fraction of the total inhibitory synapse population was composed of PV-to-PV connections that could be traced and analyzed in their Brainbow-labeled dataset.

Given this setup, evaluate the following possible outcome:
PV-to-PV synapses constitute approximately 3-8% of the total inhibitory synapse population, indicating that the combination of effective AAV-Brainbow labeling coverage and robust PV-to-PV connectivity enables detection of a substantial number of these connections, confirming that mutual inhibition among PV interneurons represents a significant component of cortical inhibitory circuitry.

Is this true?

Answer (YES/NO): NO